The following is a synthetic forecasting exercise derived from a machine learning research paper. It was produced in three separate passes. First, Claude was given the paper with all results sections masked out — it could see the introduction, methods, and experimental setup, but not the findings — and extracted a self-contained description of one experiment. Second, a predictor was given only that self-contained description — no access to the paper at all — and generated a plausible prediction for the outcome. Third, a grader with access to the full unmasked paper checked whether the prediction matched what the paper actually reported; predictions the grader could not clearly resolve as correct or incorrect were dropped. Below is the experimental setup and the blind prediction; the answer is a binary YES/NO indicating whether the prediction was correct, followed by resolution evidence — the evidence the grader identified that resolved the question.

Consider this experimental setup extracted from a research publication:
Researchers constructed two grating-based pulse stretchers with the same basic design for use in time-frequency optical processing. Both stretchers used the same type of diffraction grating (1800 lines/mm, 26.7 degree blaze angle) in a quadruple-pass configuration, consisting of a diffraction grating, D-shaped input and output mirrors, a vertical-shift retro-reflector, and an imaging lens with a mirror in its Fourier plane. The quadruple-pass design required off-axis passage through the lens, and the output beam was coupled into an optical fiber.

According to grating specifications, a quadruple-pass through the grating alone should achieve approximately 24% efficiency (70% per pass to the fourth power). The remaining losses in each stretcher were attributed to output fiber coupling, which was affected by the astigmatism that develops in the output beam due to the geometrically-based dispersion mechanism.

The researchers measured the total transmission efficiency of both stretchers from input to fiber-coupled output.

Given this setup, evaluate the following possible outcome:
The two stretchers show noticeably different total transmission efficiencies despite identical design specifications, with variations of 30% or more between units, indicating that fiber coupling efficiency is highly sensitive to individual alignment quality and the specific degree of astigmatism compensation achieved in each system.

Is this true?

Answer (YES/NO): NO